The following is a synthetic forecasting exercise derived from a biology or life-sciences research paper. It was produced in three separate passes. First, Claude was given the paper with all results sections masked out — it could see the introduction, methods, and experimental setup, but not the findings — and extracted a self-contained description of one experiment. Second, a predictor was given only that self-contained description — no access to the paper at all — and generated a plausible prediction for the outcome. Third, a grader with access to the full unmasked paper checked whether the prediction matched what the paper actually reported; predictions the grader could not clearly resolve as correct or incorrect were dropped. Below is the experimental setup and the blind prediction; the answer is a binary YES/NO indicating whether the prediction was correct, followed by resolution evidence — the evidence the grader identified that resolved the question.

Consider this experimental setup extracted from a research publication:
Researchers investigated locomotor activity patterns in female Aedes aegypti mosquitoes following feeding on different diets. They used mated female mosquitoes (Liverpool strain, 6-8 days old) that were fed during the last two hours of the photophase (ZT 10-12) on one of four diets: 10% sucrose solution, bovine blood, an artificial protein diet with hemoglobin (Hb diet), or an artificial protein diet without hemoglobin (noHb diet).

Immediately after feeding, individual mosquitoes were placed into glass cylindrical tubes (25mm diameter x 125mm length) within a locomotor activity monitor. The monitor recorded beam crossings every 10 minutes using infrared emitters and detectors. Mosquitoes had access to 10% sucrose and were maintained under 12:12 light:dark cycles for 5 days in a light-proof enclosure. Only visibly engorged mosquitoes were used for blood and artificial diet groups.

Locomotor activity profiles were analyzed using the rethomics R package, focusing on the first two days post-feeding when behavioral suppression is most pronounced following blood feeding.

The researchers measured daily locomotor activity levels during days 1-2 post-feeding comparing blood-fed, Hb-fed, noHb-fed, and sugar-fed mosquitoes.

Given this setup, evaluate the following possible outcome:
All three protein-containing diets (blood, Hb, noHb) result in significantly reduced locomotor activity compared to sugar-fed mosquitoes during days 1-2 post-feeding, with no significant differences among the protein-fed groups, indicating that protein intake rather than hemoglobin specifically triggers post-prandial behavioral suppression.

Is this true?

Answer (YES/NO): YES